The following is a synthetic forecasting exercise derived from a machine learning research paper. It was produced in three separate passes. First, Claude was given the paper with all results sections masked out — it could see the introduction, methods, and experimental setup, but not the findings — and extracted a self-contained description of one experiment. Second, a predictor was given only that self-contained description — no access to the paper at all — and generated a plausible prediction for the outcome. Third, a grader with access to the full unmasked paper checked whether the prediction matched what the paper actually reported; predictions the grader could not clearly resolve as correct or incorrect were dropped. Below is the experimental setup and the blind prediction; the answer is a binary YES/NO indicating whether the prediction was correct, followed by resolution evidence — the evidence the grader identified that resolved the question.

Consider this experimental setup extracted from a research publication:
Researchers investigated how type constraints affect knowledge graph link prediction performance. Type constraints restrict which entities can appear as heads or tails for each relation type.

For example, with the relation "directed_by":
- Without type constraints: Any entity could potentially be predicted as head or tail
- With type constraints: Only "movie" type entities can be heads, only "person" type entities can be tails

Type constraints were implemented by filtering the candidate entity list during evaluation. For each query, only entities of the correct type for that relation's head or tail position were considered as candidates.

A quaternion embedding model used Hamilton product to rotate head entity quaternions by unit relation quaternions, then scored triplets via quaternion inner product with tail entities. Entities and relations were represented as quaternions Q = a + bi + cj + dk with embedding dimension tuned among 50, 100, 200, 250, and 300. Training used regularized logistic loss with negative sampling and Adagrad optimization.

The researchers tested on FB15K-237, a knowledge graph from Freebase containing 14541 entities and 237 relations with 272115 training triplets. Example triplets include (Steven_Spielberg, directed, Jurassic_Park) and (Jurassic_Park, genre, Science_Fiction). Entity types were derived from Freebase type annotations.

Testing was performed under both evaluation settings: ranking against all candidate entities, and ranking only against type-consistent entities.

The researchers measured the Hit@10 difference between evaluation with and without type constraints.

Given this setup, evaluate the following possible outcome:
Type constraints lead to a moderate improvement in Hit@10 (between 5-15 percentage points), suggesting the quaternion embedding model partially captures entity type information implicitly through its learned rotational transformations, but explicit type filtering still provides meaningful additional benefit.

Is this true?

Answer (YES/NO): YES